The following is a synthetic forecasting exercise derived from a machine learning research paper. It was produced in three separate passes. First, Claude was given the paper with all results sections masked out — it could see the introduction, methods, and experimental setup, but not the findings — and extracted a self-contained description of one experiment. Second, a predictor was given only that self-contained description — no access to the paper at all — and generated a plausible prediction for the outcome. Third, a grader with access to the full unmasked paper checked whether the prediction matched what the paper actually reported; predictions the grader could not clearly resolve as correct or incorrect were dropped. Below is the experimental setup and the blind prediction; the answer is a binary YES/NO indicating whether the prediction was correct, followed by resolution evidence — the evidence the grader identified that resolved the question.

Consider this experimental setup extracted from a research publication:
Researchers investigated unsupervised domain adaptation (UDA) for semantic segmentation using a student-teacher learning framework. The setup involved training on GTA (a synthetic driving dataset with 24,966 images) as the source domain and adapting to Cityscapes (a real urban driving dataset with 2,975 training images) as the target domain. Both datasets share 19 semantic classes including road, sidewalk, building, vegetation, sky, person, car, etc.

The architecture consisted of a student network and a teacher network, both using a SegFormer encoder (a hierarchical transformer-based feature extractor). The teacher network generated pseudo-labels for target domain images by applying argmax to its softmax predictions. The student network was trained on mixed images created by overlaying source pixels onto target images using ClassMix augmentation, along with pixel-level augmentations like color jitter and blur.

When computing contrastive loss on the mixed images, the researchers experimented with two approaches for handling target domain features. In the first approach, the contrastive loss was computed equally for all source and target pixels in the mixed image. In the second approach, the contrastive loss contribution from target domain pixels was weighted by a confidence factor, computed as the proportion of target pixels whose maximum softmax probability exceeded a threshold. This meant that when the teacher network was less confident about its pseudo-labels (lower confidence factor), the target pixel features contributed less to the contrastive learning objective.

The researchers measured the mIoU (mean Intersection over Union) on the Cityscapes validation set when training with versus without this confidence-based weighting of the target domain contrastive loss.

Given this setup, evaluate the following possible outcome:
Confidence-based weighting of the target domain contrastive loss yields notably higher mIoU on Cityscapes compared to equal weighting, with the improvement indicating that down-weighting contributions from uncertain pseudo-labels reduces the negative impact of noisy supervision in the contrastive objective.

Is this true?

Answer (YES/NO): YES